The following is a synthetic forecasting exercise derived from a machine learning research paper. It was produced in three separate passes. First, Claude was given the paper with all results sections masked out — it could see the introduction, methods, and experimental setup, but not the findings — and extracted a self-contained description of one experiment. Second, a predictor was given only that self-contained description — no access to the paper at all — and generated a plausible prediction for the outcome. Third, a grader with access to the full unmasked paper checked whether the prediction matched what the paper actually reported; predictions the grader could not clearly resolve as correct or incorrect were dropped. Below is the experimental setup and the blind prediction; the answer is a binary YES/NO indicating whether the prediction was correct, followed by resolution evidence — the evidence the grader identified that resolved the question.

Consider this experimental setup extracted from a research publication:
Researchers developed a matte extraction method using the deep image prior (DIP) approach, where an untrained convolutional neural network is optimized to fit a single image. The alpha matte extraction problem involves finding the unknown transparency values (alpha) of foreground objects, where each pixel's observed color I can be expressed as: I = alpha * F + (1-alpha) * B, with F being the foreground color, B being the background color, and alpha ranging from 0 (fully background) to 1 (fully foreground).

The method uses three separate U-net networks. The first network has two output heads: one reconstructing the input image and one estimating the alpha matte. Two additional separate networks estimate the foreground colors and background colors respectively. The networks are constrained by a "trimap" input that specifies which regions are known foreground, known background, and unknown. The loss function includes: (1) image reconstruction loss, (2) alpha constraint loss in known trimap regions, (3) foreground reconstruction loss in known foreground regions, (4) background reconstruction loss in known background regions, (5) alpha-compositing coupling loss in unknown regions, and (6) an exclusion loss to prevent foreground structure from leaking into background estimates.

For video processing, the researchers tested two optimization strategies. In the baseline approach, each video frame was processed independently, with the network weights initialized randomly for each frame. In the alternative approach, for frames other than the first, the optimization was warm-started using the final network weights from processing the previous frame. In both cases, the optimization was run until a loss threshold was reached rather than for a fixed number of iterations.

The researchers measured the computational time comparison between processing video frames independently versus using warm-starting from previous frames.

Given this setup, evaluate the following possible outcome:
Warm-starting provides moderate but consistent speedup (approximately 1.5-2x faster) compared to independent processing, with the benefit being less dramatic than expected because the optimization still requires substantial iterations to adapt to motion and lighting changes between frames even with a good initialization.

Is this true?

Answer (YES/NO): NO